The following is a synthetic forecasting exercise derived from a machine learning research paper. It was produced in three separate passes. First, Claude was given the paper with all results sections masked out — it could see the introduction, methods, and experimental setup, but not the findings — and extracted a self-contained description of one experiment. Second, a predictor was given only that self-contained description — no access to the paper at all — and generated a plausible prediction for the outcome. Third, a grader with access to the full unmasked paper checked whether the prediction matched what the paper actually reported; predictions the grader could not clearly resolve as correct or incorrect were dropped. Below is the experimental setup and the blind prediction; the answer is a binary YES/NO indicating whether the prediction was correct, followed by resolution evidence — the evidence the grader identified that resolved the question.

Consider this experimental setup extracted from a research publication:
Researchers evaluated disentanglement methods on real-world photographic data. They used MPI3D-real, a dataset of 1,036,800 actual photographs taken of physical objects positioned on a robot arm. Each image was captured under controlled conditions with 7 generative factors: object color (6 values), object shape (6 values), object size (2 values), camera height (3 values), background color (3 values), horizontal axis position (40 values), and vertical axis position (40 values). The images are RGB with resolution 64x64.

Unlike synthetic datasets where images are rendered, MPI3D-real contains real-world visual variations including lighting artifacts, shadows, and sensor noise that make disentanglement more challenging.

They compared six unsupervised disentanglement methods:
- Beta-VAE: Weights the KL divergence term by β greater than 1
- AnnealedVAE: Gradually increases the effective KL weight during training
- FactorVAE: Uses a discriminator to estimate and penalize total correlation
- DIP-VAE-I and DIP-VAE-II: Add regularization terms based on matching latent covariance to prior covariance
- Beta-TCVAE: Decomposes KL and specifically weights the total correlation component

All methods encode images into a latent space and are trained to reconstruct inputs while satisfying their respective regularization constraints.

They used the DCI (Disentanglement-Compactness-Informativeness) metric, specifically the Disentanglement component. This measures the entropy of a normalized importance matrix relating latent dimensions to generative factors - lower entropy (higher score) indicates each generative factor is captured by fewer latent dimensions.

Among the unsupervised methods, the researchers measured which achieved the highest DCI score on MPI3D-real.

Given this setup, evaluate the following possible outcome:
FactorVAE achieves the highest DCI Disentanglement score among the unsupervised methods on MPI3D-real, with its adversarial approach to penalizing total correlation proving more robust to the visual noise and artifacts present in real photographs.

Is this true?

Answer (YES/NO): NO